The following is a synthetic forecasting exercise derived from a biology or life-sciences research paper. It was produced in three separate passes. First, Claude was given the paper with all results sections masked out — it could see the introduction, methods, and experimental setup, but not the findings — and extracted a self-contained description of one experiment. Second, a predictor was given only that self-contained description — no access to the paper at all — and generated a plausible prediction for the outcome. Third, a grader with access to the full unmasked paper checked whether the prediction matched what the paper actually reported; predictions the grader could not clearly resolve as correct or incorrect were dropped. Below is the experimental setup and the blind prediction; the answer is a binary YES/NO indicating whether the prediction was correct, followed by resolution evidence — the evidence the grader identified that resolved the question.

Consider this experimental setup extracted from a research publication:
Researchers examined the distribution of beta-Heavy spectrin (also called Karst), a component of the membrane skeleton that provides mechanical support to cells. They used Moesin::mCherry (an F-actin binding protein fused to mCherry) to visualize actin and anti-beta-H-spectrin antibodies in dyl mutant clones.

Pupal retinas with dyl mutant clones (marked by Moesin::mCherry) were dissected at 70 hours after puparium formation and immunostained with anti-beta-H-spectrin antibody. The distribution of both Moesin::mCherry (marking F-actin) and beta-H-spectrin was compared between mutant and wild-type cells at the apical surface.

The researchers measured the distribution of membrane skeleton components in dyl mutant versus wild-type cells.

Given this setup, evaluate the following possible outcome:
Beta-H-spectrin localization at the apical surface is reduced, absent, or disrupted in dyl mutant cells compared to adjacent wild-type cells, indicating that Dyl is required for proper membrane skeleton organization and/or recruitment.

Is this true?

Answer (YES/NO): YES